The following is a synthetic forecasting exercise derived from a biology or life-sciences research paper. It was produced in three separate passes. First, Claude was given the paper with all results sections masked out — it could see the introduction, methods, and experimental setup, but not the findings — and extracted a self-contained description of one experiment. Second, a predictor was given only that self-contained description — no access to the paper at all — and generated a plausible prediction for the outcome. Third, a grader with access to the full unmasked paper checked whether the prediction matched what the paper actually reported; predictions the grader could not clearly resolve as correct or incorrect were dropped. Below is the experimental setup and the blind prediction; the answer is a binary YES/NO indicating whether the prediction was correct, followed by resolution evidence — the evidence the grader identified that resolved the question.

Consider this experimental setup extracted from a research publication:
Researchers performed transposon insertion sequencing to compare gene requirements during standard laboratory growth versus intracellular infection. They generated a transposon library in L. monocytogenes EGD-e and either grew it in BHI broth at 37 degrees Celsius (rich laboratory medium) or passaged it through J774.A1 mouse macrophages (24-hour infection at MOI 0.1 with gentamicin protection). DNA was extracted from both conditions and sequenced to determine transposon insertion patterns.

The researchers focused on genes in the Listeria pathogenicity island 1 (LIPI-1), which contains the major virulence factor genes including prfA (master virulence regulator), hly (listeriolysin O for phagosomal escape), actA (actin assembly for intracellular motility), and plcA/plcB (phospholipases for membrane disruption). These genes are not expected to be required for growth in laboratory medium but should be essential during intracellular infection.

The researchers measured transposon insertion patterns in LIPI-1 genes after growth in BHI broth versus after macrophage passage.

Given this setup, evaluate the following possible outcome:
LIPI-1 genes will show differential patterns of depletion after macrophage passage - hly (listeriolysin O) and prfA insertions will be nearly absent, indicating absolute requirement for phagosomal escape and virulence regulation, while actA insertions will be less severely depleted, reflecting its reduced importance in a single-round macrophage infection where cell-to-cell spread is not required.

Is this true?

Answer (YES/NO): NO